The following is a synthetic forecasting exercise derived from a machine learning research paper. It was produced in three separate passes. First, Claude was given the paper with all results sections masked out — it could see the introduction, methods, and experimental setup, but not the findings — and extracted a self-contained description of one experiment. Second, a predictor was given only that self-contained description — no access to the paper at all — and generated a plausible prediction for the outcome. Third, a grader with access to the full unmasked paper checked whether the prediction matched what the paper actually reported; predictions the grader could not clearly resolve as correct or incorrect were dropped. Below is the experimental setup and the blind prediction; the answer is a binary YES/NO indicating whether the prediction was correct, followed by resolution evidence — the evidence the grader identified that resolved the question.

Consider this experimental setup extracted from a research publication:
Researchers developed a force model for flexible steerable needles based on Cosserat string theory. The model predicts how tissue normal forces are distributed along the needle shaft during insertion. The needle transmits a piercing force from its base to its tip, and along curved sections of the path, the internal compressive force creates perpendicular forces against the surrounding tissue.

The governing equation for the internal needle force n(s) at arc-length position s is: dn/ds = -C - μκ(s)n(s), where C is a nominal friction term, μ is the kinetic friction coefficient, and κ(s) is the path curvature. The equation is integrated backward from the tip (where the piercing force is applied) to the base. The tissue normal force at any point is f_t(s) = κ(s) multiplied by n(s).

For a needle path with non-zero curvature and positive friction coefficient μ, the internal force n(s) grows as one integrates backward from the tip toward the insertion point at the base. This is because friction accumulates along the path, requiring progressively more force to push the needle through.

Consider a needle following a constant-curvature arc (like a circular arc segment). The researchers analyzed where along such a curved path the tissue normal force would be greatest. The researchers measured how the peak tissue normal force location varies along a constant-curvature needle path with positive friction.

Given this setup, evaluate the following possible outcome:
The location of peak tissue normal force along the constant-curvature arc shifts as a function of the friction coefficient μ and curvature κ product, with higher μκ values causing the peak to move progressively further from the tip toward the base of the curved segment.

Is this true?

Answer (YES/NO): NO